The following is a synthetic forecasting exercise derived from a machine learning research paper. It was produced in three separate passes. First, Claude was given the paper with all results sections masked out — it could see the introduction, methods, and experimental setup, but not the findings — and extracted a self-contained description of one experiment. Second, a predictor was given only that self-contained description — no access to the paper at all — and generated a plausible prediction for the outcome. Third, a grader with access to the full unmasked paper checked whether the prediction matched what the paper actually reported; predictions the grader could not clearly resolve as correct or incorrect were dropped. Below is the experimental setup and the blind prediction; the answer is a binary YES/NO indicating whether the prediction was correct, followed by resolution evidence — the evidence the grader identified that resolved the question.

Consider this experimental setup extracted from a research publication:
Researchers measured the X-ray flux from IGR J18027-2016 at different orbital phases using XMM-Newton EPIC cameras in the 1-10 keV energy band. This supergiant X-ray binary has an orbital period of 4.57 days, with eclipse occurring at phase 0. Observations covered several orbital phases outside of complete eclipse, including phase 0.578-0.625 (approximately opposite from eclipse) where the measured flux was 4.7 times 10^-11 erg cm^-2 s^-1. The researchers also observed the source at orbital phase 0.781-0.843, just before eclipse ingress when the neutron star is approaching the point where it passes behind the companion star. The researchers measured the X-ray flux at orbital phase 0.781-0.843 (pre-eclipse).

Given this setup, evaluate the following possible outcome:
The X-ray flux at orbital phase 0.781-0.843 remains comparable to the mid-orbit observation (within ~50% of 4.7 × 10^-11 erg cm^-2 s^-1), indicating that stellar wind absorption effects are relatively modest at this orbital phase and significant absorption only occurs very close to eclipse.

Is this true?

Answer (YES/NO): NO